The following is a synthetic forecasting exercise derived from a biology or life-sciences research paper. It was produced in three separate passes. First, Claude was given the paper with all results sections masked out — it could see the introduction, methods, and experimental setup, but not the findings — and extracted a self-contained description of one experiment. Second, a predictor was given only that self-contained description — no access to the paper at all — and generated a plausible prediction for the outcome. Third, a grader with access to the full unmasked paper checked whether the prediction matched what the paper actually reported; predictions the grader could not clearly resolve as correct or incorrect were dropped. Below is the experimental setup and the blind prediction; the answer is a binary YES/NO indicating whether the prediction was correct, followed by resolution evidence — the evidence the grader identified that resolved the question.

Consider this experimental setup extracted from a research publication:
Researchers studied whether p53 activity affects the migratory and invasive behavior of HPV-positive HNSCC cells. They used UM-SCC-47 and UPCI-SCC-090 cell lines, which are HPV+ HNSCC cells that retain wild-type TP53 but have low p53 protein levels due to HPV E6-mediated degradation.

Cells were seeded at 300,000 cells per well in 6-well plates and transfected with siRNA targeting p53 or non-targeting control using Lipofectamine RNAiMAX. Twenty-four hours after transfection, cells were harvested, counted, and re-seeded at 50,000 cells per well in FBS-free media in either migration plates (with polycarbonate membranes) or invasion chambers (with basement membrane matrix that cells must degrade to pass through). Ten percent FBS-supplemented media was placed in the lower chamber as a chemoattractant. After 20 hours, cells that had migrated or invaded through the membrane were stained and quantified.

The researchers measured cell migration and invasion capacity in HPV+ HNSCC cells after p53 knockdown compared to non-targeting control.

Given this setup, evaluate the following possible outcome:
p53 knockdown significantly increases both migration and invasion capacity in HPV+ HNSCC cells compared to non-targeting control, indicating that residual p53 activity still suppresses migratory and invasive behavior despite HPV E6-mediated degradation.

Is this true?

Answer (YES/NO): YES